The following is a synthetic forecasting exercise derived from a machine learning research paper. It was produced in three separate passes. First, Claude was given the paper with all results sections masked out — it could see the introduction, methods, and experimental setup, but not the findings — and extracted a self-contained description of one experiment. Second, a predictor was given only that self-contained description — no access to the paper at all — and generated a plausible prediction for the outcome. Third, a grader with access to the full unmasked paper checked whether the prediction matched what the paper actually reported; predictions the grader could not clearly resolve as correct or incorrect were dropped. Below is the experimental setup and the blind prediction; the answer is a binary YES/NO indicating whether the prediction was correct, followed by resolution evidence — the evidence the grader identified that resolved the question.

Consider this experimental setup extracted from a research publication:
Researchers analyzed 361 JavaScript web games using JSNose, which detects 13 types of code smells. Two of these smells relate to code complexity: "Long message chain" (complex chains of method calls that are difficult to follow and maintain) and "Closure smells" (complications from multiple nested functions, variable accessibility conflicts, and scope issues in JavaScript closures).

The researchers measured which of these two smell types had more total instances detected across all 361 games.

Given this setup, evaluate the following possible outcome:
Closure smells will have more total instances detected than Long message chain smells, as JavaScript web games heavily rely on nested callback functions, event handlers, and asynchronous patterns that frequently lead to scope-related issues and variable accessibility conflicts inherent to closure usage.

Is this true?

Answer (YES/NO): NO